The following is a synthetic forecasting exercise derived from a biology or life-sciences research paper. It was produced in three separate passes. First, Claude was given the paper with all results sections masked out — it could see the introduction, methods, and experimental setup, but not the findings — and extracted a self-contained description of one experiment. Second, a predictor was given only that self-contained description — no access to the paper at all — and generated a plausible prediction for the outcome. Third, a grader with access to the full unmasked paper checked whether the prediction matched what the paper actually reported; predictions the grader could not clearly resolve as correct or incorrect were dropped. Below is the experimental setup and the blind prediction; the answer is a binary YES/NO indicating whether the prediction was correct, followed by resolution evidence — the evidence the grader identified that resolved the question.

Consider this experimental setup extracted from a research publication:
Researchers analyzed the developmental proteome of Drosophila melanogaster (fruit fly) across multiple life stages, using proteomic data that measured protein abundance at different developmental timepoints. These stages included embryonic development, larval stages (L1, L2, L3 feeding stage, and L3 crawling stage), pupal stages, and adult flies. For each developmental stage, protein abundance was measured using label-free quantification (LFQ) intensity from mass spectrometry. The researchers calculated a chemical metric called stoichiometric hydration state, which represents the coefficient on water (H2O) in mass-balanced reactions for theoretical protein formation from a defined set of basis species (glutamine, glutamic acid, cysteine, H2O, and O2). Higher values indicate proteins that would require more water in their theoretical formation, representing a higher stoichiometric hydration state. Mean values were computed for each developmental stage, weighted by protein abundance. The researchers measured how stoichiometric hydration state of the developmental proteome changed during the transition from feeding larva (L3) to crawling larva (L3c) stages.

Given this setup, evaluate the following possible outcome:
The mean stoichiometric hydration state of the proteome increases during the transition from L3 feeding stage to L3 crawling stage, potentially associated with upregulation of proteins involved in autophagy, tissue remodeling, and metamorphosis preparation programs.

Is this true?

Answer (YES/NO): NO